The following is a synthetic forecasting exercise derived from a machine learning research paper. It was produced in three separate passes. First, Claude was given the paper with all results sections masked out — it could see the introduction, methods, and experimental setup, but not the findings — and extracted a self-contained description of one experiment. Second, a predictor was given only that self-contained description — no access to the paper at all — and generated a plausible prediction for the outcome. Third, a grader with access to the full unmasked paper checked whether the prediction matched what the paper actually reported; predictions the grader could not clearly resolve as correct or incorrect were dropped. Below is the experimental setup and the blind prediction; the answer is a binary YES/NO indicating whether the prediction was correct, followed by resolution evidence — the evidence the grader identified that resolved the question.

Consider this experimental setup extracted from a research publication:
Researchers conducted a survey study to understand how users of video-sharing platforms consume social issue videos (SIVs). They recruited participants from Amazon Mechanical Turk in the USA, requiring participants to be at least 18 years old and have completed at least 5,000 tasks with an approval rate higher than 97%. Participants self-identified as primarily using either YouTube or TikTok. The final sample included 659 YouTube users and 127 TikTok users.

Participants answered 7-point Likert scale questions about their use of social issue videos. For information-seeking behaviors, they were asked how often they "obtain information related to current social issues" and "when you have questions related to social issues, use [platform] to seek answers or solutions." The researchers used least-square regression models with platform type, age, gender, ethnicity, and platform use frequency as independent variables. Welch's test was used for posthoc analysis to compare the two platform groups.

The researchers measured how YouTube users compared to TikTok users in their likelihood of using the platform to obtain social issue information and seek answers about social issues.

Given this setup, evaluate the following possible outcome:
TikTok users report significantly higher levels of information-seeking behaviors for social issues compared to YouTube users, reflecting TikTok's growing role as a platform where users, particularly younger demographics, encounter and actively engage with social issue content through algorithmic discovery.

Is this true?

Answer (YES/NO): NO